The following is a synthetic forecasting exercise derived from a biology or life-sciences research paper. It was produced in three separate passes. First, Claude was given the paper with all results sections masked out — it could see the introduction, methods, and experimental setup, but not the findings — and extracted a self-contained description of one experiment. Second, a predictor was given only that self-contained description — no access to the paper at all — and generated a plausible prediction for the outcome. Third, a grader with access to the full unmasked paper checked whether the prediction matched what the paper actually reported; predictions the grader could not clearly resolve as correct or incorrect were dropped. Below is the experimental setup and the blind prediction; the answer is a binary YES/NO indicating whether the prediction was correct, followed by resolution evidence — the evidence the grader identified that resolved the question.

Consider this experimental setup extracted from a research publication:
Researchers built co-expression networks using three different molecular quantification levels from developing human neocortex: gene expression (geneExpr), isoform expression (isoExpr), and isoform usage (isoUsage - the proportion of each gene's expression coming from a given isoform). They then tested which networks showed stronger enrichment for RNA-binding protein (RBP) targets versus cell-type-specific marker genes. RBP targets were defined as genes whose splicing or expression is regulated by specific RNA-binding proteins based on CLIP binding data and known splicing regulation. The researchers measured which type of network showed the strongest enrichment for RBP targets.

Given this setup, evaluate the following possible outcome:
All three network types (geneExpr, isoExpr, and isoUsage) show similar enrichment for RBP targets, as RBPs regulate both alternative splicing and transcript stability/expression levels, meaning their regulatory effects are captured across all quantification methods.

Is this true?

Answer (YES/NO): NO